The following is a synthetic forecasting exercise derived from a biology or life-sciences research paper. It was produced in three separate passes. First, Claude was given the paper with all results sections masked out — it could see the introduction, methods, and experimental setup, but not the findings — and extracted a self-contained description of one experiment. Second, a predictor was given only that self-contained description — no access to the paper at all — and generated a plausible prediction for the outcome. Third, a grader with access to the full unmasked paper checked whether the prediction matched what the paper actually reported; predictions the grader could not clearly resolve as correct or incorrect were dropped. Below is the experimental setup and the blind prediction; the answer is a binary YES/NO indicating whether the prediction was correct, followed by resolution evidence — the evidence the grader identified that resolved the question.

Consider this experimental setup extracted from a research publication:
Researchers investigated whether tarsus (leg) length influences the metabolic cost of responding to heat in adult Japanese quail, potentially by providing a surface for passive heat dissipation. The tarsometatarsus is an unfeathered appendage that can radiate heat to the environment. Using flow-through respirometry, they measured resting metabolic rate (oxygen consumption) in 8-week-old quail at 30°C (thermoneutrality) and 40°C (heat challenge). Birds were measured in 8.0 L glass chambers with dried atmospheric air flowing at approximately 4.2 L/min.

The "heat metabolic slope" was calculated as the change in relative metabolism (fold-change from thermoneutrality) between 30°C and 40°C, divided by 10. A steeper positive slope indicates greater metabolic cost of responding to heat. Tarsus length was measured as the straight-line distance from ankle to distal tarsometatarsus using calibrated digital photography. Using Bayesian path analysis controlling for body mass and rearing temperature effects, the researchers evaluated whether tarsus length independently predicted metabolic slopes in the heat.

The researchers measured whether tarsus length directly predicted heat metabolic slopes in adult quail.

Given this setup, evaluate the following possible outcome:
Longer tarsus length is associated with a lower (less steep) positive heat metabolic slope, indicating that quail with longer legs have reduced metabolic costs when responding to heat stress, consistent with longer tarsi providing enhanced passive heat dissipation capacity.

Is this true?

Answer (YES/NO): YES